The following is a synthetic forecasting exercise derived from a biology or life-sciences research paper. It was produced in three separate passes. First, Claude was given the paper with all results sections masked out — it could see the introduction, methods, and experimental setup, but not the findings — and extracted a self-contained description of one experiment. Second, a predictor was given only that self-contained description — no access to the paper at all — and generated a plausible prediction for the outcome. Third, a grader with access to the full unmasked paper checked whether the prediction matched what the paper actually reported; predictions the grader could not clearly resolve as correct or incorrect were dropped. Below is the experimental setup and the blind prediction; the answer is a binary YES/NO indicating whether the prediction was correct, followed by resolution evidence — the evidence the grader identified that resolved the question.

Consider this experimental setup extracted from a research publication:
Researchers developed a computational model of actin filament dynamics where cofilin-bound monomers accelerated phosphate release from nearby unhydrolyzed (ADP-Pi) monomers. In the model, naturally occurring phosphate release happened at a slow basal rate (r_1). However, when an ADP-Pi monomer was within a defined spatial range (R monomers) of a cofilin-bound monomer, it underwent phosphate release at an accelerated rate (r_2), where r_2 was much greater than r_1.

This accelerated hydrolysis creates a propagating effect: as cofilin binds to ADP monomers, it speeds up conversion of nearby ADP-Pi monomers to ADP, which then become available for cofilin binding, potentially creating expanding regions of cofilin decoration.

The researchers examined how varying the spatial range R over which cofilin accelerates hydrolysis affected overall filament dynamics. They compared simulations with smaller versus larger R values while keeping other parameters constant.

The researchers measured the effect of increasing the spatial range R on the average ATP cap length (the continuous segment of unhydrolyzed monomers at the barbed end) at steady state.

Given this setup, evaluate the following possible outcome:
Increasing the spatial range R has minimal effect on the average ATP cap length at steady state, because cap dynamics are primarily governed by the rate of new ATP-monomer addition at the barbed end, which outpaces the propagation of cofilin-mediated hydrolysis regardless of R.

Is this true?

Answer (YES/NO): NO